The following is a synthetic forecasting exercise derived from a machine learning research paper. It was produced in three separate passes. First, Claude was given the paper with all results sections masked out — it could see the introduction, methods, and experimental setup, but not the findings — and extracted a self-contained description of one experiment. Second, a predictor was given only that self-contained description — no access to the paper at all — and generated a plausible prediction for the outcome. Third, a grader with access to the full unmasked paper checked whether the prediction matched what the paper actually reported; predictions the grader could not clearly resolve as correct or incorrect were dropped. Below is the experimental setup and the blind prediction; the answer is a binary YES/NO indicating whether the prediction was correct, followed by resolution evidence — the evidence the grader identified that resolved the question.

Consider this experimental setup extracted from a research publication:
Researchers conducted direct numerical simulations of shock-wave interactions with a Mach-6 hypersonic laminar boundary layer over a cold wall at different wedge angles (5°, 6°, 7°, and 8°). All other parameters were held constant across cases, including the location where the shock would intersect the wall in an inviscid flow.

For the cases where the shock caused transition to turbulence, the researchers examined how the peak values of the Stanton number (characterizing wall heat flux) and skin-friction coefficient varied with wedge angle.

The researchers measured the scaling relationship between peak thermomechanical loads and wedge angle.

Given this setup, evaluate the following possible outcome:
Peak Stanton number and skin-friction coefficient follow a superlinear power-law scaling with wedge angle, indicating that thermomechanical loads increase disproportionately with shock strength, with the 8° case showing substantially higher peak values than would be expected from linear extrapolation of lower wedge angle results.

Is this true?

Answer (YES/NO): NO